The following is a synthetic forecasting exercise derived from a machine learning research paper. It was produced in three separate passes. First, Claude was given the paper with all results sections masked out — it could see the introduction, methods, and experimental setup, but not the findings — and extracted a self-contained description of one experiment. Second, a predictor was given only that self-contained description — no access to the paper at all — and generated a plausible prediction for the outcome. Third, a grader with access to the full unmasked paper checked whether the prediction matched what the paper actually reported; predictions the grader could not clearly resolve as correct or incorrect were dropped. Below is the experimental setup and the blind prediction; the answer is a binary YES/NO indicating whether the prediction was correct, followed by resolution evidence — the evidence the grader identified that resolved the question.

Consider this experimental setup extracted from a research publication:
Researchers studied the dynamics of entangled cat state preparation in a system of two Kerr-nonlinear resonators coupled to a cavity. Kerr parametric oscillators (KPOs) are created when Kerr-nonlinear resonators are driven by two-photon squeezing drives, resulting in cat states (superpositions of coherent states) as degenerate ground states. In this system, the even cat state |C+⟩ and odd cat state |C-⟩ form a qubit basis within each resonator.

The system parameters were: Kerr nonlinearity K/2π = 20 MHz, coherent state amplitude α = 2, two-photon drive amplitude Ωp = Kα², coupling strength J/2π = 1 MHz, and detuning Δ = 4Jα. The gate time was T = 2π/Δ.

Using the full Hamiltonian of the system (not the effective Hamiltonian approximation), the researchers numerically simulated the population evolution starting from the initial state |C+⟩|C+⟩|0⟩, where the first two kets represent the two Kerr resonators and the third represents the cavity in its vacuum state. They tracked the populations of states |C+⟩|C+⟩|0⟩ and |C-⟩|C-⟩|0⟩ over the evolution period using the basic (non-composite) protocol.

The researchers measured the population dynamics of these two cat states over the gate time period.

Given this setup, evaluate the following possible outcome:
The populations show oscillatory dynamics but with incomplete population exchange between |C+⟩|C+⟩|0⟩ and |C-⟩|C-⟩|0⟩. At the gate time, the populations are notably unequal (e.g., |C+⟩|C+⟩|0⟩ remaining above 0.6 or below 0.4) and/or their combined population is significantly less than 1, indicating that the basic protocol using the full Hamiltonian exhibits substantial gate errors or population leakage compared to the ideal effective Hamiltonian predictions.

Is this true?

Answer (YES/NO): NO